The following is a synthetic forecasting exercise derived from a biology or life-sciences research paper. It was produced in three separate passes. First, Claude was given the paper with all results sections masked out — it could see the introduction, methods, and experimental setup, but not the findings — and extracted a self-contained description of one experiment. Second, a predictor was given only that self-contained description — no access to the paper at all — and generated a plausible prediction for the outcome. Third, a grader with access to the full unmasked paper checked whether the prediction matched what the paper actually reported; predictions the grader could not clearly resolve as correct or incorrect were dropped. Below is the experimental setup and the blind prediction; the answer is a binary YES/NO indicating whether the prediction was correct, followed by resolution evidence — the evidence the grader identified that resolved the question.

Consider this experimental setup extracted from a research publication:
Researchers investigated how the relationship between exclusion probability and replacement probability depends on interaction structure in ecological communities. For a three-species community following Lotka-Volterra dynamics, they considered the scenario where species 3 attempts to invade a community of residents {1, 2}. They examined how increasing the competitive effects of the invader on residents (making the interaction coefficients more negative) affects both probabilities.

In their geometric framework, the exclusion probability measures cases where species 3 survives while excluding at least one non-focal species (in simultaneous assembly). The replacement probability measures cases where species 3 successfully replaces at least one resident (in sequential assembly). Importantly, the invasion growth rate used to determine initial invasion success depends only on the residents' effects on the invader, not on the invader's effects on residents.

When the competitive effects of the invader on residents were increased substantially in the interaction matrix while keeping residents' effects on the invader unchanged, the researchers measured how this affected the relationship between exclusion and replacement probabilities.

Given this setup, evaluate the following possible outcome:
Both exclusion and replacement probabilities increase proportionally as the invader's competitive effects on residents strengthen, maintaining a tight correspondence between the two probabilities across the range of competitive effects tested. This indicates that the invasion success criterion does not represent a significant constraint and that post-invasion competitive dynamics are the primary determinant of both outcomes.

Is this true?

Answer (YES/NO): NO